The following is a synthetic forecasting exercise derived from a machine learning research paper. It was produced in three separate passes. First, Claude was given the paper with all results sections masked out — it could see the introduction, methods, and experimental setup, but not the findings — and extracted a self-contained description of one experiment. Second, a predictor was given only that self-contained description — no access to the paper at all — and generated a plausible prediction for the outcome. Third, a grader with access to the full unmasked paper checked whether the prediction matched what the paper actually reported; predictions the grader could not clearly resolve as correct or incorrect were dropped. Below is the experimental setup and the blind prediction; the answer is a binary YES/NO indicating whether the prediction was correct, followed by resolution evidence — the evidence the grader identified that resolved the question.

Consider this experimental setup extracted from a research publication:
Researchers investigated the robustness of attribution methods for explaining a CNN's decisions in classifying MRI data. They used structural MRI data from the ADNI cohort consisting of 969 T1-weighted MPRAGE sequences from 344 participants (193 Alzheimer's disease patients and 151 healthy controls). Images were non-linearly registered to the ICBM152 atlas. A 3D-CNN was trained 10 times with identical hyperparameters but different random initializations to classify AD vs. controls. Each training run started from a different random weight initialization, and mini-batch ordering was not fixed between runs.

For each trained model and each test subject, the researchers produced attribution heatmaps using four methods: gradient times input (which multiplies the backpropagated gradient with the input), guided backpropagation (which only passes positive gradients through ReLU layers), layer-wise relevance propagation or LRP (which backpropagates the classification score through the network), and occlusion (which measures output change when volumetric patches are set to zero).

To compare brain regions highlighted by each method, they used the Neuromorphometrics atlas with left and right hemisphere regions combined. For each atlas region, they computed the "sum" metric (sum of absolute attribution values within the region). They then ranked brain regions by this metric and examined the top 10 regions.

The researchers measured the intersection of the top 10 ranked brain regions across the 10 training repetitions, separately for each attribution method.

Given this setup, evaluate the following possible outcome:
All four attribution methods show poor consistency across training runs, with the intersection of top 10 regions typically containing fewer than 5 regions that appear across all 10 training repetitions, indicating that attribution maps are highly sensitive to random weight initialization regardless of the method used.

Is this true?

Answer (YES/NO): NO